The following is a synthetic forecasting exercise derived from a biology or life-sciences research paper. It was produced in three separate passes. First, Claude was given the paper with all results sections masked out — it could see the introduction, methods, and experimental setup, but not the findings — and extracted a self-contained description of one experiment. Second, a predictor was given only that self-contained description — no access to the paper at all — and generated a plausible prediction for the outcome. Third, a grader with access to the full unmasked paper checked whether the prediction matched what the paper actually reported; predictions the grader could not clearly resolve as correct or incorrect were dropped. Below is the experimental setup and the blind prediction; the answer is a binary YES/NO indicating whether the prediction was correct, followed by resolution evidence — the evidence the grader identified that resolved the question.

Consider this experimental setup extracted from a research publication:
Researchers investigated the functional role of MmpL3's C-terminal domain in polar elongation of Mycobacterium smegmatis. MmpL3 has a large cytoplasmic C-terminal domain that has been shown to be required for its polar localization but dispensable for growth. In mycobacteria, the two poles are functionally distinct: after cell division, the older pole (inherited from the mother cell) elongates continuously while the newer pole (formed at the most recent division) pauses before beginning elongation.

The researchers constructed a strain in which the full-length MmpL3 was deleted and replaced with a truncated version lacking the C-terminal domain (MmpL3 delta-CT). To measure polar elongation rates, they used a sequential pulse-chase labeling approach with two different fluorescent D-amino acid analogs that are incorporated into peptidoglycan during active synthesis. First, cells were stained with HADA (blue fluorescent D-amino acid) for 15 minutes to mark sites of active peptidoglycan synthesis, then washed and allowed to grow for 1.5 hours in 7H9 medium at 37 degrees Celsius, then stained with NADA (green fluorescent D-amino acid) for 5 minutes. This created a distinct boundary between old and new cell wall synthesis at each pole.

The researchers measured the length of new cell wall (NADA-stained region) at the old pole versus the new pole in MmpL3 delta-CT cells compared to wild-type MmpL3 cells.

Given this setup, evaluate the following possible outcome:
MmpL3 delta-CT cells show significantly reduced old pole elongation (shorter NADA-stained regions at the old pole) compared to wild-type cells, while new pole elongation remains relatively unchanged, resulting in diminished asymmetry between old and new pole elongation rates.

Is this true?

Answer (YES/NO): YES